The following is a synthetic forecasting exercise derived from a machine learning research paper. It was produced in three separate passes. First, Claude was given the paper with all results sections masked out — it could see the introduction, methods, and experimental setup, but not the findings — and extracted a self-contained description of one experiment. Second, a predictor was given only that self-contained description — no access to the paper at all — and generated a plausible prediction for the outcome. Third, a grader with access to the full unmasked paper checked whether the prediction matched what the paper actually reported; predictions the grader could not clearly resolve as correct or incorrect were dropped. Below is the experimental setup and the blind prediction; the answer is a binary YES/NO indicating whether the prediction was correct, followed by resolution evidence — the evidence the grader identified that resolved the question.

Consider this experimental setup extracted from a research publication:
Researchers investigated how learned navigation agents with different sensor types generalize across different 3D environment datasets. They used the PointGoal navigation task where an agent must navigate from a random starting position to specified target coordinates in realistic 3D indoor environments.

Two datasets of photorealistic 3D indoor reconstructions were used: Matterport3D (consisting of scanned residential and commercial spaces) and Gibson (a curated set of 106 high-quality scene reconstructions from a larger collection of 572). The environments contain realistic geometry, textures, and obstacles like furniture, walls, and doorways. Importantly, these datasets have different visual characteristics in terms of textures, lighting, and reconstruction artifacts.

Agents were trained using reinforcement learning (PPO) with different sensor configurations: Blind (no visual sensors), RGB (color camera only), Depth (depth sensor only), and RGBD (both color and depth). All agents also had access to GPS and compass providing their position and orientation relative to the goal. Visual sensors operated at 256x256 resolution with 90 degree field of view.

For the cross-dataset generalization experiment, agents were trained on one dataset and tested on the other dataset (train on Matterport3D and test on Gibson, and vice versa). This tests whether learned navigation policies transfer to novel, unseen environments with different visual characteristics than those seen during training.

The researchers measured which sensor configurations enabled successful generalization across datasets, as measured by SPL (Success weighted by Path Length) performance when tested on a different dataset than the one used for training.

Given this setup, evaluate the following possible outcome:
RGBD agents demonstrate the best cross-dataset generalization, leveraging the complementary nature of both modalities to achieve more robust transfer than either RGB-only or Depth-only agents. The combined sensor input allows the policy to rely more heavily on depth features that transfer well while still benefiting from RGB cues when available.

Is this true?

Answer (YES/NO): NO